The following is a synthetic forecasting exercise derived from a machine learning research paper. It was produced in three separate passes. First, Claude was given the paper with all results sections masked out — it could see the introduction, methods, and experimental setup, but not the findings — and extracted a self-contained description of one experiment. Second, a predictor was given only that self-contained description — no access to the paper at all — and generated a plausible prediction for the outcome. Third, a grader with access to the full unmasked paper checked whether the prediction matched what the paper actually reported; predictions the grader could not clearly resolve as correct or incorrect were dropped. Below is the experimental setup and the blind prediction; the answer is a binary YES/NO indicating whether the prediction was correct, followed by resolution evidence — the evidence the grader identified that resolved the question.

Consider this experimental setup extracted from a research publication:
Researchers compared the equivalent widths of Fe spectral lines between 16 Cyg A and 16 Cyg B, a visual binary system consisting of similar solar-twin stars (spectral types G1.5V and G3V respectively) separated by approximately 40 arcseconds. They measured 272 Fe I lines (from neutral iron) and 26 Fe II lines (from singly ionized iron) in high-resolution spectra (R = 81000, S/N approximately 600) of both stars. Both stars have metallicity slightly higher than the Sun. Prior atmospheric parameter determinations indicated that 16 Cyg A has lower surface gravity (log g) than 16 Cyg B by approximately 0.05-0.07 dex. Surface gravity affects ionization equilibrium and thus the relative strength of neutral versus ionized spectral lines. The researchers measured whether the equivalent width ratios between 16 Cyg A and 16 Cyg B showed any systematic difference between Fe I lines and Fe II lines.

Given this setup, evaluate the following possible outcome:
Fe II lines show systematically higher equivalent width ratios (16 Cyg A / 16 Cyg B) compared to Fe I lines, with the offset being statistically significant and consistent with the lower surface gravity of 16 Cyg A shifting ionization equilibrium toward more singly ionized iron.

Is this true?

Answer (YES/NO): YES